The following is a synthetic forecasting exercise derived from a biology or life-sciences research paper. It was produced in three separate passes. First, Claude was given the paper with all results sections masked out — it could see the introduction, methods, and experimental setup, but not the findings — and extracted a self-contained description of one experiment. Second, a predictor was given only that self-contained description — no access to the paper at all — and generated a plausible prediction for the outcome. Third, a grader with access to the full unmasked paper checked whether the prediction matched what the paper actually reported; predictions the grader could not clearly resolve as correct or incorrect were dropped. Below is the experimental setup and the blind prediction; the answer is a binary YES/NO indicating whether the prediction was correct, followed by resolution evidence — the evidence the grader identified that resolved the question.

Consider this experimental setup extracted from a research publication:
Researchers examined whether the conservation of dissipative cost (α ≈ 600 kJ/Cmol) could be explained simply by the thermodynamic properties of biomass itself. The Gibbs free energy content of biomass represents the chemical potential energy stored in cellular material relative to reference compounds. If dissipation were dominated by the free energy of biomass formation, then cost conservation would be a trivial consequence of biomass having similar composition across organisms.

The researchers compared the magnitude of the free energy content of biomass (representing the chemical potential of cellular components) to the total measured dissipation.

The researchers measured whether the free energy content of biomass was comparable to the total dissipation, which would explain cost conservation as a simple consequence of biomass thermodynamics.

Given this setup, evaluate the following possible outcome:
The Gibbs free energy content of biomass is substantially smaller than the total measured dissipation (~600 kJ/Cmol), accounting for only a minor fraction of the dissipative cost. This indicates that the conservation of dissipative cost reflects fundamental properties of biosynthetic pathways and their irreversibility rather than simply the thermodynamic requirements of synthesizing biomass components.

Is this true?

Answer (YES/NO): YES